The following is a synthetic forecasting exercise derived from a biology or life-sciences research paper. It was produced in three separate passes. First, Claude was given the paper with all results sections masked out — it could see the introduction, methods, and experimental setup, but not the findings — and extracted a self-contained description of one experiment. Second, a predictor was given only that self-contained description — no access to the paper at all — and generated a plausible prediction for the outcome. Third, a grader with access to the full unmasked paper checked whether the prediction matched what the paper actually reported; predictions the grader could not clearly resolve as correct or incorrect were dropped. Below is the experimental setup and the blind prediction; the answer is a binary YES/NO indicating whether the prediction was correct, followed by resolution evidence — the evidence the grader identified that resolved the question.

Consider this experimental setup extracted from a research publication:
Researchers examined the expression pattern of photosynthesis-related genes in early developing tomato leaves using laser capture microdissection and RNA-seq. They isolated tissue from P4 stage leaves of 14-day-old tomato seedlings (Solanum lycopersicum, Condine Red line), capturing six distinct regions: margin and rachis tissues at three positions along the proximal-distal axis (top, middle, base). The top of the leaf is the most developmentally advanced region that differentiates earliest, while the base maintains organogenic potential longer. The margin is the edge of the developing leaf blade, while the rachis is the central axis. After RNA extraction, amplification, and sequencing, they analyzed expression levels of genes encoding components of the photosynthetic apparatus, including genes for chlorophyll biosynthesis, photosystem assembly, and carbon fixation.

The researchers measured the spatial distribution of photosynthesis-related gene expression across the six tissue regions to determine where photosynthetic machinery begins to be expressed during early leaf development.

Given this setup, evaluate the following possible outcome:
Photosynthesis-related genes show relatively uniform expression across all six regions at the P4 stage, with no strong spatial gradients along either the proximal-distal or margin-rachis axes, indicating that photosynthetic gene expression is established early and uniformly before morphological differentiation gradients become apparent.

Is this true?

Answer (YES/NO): NO